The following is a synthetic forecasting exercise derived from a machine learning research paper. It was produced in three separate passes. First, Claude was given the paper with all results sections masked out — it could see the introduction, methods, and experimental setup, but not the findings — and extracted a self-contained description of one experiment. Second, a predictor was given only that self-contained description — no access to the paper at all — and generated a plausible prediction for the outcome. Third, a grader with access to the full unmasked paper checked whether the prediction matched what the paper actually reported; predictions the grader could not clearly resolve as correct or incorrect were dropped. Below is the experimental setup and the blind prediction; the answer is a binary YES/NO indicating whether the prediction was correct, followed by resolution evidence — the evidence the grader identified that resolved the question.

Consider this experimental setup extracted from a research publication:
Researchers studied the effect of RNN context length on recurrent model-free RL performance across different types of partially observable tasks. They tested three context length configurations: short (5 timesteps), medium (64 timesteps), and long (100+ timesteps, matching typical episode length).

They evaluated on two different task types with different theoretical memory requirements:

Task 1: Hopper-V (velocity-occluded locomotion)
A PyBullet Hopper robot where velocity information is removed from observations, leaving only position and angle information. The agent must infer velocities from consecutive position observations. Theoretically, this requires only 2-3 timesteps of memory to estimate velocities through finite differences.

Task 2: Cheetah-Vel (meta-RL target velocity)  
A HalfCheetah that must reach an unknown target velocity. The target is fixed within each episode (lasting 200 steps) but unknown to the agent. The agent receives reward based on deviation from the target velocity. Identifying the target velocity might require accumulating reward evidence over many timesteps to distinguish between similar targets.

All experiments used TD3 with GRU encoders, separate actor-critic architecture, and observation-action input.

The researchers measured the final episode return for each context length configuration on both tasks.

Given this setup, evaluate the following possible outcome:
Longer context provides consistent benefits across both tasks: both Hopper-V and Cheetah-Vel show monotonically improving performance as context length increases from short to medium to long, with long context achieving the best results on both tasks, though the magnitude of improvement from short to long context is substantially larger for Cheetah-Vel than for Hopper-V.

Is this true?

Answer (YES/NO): NO